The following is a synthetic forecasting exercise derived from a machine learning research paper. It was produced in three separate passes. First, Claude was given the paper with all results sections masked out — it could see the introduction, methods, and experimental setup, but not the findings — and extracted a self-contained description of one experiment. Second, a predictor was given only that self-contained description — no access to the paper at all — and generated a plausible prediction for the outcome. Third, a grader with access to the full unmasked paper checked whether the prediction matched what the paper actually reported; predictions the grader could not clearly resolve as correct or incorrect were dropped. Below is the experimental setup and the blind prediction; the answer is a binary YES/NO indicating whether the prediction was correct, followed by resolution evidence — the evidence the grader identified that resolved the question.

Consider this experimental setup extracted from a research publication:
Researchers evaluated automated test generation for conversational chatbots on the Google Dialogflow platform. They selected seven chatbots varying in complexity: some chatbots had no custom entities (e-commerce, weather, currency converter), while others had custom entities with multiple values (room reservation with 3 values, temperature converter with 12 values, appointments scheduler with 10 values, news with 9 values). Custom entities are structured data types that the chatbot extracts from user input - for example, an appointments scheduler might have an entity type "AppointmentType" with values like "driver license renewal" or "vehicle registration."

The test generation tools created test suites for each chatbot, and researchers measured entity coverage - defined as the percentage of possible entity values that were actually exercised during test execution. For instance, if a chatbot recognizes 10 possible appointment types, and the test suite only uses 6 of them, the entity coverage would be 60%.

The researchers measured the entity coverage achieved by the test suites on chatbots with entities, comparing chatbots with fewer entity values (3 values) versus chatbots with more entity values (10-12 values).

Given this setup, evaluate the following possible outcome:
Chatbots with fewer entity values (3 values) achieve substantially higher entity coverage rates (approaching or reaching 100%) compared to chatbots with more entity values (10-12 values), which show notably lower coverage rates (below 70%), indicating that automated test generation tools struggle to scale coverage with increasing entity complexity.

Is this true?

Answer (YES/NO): NO